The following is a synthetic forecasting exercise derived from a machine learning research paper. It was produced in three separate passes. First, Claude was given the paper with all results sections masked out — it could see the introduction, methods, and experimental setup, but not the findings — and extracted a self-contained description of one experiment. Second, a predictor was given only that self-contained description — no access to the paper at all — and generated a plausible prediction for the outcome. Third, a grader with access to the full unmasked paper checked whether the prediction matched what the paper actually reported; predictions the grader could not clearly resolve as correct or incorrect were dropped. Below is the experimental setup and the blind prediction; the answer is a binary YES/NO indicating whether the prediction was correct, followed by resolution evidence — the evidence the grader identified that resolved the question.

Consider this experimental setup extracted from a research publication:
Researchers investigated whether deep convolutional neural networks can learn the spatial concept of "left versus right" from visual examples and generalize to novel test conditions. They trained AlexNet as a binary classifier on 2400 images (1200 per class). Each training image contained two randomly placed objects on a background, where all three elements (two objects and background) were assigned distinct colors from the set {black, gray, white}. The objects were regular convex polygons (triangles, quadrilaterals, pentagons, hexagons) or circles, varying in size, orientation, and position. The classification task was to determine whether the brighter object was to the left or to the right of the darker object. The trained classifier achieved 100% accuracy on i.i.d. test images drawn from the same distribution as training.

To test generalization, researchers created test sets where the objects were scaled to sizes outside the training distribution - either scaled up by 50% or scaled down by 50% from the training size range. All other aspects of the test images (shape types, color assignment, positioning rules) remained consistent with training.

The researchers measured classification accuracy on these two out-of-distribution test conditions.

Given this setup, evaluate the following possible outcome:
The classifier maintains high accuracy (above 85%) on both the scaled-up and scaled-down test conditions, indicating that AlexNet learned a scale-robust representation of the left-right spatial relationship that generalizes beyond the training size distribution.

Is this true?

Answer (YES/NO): YES